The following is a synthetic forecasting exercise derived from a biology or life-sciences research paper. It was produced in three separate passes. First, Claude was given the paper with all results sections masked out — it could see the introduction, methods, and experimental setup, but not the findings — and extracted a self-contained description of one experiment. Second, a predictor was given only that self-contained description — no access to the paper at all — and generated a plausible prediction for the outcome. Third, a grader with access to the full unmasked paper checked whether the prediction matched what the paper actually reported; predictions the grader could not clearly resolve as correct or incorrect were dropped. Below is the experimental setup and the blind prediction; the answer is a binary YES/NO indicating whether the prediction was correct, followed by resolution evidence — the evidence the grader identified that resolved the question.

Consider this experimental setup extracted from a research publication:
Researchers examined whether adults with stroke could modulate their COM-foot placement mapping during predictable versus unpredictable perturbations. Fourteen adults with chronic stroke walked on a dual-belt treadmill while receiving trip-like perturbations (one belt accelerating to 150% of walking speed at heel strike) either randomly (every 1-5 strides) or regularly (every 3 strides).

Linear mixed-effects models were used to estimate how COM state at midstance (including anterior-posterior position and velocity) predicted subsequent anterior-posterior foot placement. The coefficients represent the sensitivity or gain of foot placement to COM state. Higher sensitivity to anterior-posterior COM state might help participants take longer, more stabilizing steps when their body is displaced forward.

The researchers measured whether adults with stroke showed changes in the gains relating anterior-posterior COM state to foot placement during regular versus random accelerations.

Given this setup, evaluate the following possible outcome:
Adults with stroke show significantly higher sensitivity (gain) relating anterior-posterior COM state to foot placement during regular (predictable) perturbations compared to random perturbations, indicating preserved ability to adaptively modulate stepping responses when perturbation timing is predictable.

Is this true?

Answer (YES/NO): NO